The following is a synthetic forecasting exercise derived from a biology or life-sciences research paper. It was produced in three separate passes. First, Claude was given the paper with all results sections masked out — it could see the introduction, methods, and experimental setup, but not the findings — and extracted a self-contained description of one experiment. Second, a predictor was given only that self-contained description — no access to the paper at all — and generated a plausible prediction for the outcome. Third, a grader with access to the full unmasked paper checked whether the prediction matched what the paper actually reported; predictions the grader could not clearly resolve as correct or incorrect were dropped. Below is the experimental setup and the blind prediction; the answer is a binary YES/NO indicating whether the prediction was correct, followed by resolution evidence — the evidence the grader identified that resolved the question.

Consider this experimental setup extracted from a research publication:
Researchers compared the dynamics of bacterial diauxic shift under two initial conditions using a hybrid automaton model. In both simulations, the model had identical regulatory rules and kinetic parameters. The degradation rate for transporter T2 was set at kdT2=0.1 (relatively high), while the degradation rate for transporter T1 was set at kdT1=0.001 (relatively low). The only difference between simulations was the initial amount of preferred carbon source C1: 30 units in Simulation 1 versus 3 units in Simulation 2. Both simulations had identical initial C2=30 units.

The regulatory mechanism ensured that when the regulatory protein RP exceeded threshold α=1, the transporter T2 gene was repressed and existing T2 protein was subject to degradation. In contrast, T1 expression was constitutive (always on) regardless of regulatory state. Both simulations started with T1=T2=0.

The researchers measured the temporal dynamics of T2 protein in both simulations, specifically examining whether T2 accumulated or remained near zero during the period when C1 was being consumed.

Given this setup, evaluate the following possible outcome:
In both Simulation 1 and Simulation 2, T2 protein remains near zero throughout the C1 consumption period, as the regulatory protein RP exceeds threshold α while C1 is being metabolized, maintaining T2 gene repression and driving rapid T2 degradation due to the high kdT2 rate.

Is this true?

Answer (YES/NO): NO